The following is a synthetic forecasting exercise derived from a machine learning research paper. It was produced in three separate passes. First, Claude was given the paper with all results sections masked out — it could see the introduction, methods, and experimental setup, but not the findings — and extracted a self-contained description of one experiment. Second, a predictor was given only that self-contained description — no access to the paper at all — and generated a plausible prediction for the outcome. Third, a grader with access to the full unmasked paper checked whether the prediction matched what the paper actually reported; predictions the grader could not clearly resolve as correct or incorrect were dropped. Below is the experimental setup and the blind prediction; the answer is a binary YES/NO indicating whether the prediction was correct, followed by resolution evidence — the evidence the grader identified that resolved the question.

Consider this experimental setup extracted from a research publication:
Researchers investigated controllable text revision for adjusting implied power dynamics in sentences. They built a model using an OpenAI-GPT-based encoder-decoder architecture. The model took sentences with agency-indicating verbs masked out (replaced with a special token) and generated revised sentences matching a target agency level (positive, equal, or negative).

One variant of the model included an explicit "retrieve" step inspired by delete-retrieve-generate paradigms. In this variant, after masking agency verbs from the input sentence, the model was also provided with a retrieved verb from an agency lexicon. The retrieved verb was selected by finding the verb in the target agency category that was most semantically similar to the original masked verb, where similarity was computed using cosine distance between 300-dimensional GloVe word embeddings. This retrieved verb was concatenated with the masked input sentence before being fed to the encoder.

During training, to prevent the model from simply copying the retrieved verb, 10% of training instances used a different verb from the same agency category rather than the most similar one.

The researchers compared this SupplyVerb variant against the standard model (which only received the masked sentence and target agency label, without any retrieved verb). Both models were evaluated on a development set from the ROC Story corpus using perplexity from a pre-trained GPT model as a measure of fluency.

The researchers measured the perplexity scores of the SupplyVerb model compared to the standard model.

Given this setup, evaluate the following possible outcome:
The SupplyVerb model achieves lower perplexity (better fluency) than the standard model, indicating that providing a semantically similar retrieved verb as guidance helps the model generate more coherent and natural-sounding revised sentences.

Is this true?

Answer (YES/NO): NO